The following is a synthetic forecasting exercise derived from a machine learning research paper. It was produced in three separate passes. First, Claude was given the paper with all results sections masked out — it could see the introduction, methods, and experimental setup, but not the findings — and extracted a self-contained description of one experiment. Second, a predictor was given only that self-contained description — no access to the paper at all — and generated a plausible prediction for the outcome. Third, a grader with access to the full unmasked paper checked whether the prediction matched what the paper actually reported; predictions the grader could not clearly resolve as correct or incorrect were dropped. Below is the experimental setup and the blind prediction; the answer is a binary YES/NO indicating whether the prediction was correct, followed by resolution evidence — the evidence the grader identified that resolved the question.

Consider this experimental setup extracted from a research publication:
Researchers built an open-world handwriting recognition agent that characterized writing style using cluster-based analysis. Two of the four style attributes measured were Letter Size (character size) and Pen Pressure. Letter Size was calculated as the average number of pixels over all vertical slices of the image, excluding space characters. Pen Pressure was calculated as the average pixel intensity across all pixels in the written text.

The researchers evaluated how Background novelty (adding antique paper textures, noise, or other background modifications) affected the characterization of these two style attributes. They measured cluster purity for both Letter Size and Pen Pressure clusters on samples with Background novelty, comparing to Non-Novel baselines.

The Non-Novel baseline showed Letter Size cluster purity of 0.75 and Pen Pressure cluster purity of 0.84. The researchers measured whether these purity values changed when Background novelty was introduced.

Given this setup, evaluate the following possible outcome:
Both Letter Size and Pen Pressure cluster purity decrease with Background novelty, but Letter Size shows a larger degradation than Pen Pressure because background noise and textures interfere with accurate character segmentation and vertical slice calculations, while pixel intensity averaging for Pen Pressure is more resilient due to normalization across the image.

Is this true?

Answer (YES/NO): NO